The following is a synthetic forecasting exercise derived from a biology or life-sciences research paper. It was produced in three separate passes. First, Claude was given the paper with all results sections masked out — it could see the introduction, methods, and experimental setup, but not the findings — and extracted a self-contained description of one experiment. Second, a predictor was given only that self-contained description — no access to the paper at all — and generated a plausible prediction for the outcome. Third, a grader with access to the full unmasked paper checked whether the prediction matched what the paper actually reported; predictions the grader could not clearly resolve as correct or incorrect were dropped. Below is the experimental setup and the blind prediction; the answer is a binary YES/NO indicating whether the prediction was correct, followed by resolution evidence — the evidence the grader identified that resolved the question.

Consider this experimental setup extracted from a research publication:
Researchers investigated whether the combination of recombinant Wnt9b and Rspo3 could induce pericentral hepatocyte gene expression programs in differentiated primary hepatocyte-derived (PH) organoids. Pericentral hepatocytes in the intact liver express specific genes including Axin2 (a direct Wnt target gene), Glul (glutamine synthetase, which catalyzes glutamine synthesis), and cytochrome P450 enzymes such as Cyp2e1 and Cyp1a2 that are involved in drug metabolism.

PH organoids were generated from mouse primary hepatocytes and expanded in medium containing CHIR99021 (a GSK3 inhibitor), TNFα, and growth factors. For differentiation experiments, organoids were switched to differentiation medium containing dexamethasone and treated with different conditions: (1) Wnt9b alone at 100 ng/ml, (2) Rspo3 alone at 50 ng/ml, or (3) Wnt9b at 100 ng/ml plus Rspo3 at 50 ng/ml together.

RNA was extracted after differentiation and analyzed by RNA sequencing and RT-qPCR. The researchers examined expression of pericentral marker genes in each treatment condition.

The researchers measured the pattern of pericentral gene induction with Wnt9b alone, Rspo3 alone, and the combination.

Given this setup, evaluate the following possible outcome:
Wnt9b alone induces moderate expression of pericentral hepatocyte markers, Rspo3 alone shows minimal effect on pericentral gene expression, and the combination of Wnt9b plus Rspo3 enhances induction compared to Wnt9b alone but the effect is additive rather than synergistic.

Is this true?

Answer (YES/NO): NO